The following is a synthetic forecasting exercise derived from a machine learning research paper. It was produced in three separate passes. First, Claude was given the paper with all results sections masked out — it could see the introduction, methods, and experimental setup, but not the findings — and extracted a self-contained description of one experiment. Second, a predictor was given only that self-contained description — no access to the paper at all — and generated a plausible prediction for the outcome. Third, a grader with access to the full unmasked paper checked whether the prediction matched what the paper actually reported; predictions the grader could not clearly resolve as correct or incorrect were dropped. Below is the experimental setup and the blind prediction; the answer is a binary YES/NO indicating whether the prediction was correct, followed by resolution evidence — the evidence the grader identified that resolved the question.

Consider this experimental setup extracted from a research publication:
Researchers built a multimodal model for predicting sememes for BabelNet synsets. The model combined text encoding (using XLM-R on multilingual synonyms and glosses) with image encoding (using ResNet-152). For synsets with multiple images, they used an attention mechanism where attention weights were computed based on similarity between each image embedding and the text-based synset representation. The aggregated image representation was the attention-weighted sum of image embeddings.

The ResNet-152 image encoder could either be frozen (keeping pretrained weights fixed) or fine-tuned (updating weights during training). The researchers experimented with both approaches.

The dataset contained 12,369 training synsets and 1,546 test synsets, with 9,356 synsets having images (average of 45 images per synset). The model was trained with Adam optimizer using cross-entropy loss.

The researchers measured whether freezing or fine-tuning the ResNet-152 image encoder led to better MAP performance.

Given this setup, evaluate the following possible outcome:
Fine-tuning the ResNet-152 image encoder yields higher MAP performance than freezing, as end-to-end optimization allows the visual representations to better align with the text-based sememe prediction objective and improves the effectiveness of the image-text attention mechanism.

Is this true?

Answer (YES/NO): NO